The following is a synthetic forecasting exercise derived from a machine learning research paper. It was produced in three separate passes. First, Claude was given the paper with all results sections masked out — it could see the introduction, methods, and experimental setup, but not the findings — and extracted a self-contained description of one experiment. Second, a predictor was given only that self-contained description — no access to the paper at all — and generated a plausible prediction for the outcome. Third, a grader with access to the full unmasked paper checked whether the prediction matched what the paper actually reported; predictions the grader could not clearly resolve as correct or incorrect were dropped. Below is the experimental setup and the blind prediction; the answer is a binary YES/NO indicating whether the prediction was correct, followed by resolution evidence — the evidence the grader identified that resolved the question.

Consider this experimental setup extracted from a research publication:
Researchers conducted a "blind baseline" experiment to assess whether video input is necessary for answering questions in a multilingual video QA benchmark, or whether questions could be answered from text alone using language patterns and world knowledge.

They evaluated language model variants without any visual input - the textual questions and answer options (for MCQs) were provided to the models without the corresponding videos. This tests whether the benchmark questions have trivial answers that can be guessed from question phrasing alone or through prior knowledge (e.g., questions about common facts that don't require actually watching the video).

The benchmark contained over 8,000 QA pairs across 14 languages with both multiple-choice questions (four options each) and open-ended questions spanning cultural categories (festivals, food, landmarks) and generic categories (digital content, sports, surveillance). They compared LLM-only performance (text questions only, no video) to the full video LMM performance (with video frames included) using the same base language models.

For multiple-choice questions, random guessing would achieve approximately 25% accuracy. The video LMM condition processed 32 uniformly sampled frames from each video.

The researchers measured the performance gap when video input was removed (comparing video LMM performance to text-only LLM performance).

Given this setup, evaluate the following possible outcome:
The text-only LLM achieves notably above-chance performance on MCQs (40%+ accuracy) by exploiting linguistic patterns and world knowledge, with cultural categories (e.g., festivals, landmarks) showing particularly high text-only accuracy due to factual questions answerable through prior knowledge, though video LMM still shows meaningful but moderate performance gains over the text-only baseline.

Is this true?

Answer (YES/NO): NO